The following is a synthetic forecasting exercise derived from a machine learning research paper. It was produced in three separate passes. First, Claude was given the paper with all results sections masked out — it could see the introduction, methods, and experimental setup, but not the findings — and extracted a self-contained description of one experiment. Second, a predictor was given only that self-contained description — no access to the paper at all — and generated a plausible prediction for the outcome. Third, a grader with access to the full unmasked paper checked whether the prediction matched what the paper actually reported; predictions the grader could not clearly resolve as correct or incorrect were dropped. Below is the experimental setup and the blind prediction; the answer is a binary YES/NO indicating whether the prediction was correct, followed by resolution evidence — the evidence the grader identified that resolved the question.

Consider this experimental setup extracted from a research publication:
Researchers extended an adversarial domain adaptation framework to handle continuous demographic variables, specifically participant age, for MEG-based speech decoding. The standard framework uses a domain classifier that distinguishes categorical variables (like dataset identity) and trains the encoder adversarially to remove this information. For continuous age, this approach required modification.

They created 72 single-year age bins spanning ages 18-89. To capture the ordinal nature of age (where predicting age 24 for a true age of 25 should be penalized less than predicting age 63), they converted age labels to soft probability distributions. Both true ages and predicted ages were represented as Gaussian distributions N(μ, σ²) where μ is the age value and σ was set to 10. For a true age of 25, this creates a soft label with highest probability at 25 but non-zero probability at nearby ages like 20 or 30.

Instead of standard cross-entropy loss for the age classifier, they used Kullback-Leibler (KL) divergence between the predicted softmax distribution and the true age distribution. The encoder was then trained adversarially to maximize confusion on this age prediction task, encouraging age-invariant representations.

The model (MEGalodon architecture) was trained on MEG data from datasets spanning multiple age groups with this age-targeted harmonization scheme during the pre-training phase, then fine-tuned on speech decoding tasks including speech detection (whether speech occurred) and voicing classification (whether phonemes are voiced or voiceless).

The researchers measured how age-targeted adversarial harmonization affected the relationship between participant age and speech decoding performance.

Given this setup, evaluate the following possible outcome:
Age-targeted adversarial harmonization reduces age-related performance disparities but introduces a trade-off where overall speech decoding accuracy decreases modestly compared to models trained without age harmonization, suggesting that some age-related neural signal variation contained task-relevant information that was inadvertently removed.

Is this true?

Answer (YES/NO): NO